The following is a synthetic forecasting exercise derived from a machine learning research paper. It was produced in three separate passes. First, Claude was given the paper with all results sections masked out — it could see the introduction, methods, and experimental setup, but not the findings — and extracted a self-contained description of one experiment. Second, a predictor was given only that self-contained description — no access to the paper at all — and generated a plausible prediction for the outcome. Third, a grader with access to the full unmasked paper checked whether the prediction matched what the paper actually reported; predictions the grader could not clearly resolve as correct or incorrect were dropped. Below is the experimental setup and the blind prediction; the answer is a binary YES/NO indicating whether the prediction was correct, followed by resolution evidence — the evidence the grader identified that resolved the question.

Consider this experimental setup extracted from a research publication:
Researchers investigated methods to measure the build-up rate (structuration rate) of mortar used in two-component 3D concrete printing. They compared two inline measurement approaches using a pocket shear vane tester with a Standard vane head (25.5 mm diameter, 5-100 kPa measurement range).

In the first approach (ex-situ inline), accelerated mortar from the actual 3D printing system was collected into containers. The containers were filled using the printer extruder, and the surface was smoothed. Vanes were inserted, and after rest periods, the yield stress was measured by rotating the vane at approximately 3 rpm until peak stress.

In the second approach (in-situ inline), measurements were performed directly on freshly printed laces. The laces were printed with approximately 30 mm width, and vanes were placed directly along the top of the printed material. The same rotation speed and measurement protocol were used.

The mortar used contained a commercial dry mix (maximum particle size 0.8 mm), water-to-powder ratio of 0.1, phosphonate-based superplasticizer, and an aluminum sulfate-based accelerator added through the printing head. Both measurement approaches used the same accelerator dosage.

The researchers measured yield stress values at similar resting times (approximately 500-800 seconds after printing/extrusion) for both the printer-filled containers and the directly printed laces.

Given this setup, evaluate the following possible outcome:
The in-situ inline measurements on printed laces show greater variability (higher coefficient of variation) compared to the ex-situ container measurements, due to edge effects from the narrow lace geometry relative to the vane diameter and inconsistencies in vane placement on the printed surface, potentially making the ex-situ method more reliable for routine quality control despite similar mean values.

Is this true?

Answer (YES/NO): NO